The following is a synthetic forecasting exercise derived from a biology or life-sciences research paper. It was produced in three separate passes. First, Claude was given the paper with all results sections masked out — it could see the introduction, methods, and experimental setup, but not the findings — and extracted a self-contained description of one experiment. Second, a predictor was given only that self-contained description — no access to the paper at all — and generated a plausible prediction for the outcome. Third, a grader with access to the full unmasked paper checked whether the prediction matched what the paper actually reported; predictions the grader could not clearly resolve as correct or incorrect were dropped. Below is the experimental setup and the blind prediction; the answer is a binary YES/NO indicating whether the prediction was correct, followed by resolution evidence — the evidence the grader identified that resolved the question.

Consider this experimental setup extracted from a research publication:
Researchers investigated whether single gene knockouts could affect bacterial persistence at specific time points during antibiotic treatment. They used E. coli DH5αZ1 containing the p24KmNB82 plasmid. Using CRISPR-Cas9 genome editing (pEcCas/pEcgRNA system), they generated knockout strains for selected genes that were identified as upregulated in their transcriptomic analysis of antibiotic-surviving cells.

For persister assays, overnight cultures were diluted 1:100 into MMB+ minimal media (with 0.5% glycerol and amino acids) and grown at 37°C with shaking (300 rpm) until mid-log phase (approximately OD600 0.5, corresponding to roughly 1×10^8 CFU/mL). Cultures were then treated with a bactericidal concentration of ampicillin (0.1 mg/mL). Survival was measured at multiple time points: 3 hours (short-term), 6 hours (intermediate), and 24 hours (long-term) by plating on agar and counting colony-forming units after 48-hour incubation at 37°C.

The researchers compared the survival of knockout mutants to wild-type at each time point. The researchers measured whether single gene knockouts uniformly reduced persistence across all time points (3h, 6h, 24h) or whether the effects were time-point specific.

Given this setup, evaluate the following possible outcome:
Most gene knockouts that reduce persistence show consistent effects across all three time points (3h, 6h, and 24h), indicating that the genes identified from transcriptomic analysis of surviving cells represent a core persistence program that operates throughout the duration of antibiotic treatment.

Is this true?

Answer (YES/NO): NO